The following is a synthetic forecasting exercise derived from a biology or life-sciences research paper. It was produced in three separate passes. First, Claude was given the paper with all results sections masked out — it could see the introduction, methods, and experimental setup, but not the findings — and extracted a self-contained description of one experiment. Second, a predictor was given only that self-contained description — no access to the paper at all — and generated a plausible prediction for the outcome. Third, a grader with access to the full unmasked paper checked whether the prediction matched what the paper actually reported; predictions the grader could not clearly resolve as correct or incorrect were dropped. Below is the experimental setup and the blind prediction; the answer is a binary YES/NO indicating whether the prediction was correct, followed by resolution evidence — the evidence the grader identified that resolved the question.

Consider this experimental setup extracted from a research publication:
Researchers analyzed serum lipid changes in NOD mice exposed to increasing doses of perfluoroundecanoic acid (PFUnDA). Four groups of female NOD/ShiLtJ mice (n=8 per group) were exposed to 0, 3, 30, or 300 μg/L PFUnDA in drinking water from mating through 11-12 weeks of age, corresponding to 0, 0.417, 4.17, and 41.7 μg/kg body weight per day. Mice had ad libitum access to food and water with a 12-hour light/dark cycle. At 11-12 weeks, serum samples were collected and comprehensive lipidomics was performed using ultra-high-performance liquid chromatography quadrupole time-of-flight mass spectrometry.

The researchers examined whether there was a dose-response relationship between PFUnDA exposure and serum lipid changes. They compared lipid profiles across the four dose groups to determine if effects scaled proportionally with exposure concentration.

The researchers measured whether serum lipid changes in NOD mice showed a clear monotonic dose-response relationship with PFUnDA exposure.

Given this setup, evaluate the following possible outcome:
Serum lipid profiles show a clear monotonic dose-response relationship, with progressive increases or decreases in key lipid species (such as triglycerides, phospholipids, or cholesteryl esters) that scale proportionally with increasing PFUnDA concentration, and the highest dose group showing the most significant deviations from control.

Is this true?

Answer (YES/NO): NO